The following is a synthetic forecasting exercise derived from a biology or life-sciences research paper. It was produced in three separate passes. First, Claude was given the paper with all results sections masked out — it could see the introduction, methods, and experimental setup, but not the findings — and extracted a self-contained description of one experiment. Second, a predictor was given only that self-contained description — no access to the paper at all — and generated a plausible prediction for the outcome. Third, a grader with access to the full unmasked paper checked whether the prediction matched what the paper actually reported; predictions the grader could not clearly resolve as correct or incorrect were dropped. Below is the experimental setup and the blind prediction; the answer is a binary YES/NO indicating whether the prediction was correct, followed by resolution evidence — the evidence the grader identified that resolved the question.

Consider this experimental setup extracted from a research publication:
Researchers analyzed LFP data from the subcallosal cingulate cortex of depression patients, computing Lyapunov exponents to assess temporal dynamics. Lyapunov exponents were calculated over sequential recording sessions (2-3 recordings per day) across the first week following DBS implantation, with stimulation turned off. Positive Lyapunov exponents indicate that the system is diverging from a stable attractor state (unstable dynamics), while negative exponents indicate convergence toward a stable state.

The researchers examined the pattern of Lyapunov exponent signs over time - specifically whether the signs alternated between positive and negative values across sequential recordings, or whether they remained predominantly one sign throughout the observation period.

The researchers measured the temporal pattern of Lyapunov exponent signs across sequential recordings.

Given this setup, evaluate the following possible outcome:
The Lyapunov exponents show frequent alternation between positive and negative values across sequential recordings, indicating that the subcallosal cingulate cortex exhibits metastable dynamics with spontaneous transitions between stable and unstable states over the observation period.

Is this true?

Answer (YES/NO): YES